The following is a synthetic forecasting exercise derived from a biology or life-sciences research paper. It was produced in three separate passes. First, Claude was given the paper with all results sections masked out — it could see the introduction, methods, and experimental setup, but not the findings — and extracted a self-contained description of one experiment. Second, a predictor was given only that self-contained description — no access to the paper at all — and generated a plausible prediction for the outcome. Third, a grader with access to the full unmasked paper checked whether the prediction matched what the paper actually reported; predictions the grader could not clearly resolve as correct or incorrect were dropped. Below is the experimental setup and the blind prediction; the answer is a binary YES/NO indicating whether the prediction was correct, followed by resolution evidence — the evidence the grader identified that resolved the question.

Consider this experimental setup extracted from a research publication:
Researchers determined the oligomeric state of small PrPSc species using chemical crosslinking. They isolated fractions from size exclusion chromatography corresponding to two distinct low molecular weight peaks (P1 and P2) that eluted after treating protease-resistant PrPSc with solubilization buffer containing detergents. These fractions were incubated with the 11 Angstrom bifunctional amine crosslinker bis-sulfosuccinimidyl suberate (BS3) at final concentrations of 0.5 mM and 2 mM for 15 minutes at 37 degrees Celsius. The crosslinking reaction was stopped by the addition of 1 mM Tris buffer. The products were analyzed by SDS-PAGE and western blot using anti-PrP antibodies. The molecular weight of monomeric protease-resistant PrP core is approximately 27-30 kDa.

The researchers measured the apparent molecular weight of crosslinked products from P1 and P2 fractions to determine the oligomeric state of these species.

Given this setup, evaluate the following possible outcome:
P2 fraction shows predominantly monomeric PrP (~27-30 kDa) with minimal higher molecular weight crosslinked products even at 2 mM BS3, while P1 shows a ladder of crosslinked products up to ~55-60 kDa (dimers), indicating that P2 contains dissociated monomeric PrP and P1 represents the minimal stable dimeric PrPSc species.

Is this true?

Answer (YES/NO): NO